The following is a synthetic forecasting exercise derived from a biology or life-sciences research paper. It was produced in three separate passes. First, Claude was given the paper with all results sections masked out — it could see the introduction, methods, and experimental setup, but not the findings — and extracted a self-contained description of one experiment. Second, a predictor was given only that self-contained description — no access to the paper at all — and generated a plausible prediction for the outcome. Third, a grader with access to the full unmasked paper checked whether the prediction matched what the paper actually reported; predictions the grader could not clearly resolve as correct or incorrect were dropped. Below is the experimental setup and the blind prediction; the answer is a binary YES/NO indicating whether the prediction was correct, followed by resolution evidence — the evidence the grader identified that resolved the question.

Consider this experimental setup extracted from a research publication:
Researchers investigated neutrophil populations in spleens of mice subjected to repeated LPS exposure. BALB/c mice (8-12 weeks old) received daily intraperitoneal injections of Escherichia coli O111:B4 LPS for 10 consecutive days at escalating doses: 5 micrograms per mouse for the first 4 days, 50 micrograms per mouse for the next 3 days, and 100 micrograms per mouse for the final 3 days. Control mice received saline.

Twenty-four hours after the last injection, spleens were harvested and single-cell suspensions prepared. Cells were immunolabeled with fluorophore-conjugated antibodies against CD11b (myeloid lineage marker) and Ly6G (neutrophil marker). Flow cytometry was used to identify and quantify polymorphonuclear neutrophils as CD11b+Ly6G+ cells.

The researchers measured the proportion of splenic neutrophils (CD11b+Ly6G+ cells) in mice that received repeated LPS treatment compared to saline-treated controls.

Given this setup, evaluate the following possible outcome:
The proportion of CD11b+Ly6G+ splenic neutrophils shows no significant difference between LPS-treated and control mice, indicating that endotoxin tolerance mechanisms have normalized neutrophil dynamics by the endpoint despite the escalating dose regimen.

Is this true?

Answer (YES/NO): NO